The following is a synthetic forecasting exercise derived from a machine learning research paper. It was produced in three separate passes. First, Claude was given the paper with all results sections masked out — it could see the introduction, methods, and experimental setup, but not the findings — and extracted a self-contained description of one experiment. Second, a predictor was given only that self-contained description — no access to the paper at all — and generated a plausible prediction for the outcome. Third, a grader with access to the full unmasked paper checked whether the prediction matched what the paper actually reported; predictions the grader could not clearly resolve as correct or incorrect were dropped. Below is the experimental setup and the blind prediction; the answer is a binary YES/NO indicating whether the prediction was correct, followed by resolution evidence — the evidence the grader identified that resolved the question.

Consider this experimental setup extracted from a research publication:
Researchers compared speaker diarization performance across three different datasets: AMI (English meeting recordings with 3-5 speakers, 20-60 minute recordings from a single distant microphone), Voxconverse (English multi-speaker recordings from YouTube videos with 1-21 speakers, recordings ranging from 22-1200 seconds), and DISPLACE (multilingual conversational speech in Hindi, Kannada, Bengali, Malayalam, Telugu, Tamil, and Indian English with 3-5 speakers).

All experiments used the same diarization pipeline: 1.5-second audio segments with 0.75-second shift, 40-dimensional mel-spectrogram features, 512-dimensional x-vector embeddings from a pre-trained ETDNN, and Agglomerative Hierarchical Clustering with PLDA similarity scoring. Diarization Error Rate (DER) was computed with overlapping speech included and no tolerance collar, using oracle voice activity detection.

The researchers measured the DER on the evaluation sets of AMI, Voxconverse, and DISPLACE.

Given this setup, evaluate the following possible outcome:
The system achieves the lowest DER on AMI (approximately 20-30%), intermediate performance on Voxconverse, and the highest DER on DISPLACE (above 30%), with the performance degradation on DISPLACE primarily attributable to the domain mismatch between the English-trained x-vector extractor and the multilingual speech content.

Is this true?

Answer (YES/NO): NO